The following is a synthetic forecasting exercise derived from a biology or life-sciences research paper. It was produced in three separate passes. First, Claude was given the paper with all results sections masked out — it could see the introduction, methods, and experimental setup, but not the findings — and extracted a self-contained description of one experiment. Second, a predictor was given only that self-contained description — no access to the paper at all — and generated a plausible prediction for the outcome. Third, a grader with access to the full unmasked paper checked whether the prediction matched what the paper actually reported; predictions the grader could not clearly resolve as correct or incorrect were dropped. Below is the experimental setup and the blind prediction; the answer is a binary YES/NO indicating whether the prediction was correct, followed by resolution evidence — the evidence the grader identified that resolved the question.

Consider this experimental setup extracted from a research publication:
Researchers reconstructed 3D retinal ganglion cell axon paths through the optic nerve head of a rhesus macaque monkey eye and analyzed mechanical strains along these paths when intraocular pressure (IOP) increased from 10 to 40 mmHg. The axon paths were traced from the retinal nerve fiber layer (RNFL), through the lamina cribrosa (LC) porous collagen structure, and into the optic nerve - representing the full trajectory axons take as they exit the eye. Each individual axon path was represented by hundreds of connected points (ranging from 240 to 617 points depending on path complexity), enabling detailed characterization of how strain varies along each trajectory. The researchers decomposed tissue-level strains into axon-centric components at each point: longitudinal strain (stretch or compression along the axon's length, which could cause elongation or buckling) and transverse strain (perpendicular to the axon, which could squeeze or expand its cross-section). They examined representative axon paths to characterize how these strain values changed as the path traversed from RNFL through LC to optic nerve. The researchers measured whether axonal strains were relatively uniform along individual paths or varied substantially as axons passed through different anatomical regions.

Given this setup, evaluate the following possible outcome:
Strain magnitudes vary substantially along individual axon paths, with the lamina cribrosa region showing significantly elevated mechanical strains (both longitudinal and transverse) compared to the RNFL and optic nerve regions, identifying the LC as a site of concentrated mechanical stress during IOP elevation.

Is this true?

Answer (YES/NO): NO